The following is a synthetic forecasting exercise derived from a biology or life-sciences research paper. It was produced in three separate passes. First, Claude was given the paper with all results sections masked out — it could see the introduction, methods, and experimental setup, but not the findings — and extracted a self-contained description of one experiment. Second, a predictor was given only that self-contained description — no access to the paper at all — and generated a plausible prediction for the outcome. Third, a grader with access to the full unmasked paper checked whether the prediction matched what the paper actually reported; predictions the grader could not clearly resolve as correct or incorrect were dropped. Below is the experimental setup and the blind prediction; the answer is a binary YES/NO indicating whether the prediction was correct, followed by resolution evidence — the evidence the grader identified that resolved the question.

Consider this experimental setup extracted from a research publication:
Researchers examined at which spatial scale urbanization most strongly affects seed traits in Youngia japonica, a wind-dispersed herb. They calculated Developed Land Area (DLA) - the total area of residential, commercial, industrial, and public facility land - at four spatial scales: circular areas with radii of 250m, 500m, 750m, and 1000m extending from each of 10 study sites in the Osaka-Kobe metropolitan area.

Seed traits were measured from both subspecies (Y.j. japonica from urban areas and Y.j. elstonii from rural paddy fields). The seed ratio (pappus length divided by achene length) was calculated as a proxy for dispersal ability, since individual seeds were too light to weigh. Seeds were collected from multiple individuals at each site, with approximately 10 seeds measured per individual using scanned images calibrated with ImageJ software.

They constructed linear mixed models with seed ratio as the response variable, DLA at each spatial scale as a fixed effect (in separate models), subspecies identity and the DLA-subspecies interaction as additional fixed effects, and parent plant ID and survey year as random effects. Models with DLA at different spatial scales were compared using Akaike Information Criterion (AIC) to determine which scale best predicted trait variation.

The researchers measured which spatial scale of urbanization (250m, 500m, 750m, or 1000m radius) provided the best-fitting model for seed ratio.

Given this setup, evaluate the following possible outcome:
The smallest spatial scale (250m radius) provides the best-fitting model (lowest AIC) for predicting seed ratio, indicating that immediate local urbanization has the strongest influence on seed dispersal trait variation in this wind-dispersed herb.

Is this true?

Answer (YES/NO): YES